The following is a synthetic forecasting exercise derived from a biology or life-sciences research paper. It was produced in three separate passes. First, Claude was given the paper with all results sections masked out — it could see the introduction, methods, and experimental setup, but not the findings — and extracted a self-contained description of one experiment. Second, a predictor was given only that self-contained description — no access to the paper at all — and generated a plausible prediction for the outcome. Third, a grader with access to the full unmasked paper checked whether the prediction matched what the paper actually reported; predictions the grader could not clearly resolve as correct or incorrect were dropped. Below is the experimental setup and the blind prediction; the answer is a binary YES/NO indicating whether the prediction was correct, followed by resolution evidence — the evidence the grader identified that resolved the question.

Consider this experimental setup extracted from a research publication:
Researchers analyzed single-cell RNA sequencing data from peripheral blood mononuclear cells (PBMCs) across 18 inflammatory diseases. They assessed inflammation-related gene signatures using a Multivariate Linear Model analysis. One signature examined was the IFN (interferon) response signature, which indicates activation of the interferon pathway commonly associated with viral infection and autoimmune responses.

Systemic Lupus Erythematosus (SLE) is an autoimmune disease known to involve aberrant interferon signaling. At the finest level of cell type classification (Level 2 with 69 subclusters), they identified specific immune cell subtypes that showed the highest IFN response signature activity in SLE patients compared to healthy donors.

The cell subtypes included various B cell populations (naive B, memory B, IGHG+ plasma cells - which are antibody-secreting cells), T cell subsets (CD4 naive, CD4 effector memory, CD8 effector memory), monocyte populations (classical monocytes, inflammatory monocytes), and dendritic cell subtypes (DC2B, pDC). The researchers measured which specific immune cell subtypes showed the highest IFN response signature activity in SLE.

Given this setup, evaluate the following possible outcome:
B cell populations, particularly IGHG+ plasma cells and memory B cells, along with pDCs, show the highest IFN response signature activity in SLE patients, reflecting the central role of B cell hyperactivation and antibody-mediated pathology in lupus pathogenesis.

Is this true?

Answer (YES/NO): NO